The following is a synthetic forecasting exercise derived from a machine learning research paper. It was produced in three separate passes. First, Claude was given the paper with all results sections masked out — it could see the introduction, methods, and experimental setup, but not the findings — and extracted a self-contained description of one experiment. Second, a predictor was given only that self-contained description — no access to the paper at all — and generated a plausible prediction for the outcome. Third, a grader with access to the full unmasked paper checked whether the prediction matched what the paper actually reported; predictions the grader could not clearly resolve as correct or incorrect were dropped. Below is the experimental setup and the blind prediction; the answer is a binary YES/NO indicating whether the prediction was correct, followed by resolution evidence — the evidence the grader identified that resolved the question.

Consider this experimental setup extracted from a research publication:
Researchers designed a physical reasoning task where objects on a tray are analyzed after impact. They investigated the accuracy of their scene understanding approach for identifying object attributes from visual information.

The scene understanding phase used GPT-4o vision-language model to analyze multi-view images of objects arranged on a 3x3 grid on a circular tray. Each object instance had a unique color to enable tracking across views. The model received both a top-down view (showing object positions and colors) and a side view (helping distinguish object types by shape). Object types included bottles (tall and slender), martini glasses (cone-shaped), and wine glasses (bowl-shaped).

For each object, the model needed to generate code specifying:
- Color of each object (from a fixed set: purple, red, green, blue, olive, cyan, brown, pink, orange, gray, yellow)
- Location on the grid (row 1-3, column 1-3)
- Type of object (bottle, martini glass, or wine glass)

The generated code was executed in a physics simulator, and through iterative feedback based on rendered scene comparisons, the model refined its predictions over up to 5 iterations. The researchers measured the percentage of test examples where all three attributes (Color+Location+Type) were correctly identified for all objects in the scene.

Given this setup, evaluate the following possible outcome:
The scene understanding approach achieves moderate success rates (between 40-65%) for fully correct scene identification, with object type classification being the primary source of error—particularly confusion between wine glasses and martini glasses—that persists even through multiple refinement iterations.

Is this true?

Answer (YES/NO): NO